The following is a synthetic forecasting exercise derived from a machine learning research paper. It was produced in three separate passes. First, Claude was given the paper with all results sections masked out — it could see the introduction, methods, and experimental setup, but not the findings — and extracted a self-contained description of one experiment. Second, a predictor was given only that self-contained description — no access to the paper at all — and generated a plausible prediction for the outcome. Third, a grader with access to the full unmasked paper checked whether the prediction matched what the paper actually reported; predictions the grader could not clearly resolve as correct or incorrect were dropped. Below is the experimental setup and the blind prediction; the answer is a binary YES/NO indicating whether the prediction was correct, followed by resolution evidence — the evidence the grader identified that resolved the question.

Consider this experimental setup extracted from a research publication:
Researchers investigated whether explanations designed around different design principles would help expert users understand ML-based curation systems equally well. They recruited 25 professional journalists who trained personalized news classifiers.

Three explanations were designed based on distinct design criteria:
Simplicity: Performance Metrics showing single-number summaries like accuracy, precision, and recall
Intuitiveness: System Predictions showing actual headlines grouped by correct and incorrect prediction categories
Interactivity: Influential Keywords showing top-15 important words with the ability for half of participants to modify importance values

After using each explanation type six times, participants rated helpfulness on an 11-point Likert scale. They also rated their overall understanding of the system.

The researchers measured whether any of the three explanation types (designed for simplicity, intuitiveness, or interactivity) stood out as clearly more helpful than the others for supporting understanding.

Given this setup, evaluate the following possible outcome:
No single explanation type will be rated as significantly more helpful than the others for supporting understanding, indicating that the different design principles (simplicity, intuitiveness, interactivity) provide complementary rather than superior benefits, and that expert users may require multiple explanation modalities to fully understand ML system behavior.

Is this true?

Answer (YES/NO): YES